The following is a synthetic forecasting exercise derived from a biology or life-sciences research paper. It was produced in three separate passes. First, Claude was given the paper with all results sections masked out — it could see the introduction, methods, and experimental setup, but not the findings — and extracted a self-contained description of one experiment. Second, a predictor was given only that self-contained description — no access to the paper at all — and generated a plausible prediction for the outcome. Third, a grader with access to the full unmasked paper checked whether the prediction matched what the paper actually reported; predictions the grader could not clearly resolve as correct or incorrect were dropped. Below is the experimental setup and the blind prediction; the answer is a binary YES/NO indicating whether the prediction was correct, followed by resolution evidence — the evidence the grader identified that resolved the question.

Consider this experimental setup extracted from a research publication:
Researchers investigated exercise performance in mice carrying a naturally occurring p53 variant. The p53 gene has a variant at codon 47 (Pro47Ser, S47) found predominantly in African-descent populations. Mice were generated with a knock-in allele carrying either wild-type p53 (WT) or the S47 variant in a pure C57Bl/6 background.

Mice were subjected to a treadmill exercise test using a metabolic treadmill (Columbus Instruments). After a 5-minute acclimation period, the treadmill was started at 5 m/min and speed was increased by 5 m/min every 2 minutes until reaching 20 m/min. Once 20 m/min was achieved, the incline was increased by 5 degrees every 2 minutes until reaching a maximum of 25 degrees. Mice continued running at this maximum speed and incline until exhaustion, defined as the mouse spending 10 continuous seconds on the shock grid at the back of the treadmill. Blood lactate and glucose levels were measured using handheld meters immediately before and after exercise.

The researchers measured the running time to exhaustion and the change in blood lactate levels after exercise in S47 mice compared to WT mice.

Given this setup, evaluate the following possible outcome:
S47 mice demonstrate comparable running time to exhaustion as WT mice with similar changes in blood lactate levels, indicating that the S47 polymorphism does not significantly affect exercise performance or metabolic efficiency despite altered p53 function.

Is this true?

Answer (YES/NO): NO